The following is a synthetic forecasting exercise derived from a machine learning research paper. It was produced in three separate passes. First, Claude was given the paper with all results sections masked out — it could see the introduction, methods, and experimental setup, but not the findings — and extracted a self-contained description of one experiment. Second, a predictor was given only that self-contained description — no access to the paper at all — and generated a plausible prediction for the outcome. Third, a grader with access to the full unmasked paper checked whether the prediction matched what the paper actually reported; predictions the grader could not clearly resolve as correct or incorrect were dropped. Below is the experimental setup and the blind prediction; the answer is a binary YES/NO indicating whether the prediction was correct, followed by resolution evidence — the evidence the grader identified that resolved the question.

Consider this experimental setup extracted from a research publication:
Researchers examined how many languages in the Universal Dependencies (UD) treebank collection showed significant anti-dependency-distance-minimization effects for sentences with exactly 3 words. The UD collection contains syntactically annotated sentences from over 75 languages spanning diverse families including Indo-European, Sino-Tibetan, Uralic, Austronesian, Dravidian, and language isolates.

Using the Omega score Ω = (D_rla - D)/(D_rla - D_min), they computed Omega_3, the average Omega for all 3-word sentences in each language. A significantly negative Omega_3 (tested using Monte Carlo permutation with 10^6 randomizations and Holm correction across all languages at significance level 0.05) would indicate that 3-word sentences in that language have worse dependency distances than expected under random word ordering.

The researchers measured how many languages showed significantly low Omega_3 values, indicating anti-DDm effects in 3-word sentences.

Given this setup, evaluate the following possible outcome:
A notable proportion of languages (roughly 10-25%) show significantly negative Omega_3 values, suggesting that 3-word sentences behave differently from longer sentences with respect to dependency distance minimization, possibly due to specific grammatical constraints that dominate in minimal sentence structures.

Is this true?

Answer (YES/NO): YES